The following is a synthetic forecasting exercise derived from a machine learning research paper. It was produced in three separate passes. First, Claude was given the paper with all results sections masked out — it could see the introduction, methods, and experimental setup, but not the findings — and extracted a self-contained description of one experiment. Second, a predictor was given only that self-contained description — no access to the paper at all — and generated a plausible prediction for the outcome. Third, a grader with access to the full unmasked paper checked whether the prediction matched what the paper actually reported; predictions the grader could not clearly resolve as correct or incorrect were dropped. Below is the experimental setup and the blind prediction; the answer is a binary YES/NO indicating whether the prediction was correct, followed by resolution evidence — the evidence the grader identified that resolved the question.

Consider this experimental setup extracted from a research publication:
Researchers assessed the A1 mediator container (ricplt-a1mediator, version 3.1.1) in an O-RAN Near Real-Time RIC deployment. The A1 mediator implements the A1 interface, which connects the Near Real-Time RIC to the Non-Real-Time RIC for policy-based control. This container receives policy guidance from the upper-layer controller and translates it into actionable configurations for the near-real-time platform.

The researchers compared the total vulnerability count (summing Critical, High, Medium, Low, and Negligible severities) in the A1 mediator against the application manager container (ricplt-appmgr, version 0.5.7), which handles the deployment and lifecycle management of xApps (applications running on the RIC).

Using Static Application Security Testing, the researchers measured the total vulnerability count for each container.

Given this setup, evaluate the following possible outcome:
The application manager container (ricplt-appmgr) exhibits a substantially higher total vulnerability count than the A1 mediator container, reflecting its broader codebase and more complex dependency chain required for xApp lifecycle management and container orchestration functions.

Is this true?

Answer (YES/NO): YES